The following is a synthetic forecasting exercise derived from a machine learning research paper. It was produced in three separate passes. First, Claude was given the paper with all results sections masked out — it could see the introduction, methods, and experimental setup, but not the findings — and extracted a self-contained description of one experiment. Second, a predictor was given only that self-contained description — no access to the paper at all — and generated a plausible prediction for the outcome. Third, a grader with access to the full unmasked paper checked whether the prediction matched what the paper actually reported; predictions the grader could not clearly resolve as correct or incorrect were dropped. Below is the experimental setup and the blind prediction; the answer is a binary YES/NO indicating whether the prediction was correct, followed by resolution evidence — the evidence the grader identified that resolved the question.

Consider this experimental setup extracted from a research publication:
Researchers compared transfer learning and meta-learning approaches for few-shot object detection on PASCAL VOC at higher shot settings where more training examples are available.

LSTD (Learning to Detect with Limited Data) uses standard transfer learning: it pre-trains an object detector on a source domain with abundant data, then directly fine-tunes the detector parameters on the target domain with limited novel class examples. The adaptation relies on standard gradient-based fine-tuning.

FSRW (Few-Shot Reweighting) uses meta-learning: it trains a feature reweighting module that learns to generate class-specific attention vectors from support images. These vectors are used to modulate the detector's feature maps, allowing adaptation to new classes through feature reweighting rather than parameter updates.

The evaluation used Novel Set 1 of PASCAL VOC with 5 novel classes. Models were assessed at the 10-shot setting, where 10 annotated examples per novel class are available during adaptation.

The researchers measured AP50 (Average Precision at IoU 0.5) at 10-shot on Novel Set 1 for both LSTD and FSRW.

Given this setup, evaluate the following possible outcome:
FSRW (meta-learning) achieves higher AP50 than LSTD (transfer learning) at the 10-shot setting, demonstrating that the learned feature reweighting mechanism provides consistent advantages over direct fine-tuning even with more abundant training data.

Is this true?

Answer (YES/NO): YES